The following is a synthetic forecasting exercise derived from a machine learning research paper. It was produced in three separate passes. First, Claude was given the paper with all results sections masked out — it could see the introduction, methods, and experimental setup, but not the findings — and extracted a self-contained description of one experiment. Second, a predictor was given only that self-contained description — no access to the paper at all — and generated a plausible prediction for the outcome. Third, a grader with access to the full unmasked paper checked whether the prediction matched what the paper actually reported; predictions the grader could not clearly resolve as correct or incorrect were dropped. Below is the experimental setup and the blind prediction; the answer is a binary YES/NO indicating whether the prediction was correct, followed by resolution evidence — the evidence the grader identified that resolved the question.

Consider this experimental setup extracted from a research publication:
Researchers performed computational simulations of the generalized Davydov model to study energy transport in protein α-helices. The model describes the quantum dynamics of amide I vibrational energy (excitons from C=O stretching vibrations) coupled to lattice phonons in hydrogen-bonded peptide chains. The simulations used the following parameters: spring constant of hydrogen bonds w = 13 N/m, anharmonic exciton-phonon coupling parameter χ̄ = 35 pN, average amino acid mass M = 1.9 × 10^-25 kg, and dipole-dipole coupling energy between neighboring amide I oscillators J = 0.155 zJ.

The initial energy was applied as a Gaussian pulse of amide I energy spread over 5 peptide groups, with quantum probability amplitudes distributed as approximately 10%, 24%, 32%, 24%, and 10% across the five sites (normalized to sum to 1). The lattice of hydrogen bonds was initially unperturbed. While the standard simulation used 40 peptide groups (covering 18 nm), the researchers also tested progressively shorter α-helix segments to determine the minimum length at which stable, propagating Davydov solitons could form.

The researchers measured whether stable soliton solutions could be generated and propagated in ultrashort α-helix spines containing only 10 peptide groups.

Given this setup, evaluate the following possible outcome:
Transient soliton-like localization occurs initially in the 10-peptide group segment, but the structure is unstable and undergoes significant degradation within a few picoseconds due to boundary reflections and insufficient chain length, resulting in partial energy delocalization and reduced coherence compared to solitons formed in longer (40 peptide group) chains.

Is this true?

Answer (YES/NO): NO